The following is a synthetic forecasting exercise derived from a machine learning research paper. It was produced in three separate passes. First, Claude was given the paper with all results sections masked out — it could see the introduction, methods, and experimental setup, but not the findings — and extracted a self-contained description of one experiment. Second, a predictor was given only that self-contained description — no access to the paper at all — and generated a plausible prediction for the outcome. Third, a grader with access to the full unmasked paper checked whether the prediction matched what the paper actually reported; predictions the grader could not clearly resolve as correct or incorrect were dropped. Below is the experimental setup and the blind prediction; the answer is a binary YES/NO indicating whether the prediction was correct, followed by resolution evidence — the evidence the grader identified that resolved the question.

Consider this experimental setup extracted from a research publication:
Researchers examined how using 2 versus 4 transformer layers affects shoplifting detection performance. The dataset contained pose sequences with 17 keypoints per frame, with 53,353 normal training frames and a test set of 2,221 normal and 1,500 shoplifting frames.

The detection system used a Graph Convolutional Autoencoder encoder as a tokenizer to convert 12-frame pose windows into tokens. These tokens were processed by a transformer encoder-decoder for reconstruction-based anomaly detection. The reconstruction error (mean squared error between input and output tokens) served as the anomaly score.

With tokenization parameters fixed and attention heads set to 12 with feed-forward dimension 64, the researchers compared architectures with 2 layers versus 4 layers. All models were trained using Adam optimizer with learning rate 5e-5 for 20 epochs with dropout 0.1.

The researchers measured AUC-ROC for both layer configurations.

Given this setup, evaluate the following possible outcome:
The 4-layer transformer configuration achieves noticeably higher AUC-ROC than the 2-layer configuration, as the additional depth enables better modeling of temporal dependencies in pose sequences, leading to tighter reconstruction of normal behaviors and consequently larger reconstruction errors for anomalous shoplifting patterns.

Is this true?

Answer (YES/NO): NO